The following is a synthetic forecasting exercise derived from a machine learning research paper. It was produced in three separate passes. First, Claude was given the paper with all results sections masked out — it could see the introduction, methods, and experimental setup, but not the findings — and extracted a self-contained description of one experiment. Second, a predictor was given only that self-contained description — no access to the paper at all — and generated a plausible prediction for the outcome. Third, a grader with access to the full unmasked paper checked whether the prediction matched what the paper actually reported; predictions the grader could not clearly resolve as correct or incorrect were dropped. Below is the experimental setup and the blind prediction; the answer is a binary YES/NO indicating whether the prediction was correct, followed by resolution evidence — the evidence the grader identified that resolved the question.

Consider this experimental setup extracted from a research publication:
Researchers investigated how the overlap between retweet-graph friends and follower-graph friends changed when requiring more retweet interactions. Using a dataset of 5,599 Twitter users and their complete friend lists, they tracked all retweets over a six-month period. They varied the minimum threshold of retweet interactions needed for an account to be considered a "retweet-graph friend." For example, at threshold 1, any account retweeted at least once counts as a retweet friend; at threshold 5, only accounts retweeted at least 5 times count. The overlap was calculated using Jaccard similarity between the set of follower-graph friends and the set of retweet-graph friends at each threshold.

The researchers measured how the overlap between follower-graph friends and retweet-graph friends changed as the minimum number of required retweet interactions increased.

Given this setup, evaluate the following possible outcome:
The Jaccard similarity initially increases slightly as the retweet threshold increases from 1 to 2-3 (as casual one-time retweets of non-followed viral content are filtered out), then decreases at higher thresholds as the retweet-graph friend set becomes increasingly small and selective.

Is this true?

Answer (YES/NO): NO